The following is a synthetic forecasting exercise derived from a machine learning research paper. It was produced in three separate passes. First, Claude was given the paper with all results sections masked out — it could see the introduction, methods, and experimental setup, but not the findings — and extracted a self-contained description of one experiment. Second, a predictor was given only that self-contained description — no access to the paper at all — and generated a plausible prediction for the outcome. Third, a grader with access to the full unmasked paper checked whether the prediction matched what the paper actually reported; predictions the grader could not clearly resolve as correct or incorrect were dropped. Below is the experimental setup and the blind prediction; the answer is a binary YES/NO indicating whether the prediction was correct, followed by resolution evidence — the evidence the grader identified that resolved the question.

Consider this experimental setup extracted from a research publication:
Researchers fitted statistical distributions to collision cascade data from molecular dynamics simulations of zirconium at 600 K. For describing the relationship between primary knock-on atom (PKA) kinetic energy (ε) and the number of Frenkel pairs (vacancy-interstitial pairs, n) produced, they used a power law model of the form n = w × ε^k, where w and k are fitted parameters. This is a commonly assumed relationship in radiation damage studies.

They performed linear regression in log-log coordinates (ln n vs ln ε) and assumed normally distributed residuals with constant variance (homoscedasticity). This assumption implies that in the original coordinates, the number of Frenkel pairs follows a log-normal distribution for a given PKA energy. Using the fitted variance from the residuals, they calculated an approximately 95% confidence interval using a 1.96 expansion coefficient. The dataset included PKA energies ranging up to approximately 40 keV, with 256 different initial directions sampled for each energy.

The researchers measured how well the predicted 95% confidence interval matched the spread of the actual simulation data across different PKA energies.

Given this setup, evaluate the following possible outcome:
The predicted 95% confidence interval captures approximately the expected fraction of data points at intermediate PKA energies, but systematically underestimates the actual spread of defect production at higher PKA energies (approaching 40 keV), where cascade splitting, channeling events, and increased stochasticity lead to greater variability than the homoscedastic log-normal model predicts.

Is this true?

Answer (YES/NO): NO